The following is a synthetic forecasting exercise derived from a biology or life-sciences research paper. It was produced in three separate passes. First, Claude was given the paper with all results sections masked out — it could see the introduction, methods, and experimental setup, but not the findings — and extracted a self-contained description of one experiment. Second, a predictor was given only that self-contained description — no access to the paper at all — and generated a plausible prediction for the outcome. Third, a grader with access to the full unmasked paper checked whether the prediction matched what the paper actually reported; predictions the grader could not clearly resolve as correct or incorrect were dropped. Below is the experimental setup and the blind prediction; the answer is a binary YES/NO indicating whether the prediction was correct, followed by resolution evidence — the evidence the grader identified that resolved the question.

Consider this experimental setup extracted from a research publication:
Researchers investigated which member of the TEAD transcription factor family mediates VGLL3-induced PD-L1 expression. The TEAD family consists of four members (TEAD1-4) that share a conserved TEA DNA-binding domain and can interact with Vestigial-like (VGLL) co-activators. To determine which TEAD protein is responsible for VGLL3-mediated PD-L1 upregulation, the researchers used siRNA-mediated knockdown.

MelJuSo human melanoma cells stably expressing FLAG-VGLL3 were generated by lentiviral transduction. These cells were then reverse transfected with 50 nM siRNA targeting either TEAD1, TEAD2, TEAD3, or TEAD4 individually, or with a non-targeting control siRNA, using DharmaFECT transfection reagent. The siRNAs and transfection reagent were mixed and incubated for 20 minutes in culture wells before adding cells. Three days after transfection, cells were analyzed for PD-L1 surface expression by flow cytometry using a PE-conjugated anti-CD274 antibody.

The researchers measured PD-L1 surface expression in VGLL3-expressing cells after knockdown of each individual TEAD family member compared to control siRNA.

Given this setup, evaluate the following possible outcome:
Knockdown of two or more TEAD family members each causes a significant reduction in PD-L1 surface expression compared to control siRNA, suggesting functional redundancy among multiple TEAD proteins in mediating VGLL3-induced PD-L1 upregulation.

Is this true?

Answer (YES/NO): NO